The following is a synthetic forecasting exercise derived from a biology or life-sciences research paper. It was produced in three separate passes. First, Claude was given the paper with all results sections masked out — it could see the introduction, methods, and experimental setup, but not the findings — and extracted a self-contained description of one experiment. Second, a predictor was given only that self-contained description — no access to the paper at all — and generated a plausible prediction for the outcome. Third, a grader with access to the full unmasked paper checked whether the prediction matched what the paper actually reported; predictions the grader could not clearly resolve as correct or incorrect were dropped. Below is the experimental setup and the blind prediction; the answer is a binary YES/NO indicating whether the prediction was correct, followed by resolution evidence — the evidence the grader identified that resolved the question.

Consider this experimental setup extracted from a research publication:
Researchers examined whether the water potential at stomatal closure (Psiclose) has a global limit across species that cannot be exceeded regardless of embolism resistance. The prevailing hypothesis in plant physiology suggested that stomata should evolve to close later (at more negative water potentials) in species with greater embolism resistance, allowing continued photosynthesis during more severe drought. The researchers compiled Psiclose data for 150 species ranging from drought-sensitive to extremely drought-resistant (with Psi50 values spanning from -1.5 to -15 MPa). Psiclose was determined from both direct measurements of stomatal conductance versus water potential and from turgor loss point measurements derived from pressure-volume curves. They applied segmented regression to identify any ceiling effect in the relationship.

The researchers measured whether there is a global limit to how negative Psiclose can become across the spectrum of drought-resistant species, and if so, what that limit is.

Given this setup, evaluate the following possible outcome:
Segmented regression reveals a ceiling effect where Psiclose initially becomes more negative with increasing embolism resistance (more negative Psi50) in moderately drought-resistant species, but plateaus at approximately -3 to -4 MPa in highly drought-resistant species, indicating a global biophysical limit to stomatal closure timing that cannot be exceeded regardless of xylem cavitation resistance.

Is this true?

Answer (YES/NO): YES